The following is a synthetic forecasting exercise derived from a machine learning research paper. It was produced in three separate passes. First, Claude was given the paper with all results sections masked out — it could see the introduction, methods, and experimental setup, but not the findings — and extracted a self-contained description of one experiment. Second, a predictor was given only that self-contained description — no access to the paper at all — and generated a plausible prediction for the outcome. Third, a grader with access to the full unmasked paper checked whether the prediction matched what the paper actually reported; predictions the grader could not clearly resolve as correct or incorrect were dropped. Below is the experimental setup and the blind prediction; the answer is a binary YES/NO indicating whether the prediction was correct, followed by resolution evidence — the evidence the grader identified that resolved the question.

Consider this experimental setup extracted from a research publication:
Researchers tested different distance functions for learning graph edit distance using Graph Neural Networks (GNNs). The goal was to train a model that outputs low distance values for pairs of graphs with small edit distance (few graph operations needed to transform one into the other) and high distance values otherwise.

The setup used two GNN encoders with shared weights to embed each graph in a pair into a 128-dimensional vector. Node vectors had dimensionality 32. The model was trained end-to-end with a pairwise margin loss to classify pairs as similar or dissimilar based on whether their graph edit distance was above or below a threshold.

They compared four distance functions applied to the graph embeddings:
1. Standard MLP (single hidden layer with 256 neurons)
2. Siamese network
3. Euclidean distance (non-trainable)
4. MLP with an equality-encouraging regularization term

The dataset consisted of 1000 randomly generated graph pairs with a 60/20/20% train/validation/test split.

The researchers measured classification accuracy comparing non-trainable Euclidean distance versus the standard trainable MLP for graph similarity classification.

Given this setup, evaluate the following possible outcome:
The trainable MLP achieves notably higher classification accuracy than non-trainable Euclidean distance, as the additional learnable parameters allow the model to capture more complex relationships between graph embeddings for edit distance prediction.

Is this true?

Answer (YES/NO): NO